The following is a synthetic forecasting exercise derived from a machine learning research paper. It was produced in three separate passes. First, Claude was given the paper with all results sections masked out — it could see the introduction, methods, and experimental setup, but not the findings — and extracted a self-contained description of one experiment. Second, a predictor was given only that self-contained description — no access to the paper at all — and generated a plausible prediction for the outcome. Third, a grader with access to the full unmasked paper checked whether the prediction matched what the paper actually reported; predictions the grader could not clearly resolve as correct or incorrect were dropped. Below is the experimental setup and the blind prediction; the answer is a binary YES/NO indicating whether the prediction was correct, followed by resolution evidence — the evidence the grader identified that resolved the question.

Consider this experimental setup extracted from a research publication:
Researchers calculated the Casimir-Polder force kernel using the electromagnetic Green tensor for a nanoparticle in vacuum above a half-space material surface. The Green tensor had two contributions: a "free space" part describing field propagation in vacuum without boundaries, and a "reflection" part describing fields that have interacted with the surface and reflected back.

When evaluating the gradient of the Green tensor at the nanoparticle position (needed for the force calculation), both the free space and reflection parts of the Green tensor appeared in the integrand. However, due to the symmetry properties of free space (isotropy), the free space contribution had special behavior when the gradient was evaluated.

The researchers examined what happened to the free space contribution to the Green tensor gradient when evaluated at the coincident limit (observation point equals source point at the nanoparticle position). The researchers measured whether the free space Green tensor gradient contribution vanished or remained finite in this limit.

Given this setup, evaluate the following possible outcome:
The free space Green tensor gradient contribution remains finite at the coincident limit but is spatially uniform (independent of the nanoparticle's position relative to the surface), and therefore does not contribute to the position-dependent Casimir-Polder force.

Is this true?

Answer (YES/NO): NO